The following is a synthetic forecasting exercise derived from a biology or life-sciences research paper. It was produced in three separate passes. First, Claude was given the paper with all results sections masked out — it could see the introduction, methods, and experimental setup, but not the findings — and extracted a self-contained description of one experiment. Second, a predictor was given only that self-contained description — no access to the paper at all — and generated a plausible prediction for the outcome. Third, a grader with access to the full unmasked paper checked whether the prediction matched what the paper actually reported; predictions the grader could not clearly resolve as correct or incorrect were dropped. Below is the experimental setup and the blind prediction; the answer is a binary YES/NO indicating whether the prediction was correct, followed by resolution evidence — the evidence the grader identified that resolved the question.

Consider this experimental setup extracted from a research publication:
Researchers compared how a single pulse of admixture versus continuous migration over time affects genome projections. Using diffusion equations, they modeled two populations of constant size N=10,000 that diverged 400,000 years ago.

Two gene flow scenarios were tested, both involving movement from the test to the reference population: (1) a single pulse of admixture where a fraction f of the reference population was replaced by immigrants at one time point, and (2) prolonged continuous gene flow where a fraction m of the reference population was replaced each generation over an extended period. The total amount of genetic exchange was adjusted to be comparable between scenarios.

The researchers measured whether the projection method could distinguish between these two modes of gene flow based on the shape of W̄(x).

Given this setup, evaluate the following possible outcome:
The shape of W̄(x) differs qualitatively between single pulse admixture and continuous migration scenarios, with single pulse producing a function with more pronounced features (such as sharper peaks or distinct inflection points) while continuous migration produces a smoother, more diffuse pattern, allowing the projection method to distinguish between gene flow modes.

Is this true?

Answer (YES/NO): NO